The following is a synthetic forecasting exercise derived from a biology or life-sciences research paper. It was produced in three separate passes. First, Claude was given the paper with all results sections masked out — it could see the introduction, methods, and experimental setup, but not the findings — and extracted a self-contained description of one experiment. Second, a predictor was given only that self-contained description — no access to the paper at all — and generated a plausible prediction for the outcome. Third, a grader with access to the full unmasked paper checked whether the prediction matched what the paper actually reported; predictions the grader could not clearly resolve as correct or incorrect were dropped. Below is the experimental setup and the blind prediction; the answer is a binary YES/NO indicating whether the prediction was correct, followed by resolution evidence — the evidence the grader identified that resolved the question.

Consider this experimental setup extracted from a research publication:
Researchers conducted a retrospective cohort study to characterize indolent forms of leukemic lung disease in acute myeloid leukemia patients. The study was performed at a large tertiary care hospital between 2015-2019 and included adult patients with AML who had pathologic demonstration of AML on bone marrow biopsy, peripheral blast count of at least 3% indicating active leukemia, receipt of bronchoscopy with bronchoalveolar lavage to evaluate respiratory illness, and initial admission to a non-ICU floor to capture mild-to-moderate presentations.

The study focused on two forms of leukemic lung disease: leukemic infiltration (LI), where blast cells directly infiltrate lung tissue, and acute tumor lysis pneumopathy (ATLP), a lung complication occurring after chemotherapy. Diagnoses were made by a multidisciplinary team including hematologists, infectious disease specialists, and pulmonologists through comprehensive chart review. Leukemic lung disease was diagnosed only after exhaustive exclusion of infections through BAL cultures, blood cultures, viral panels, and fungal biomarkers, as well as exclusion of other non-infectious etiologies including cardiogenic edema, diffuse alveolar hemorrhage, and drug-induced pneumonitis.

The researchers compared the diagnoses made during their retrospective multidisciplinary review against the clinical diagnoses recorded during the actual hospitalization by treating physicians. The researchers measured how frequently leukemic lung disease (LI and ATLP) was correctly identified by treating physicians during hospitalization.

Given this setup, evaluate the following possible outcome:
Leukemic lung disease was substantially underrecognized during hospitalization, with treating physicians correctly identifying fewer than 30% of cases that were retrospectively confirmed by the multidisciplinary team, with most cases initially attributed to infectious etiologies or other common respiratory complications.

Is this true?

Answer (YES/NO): YES